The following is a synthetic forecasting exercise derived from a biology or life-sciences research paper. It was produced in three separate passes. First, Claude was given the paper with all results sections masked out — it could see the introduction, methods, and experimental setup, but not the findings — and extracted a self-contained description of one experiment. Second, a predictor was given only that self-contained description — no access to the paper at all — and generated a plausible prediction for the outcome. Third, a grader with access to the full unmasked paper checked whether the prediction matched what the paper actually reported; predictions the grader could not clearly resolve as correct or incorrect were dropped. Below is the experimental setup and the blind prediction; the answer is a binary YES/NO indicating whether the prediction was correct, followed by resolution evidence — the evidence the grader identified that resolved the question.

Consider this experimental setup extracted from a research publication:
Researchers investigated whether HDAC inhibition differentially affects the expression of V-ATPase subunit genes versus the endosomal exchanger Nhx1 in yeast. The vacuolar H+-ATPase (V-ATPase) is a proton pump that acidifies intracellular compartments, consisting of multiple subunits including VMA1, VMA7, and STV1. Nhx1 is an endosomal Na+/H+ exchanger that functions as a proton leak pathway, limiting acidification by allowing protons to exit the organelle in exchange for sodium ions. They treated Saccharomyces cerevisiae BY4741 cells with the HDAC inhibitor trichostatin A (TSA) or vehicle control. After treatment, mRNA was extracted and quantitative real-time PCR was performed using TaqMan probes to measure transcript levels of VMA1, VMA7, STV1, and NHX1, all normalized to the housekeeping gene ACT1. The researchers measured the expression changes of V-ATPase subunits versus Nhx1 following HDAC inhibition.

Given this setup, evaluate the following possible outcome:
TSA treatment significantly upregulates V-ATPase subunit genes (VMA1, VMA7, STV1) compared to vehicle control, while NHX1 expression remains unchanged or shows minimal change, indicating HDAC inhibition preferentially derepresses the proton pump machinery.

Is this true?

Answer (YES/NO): NO